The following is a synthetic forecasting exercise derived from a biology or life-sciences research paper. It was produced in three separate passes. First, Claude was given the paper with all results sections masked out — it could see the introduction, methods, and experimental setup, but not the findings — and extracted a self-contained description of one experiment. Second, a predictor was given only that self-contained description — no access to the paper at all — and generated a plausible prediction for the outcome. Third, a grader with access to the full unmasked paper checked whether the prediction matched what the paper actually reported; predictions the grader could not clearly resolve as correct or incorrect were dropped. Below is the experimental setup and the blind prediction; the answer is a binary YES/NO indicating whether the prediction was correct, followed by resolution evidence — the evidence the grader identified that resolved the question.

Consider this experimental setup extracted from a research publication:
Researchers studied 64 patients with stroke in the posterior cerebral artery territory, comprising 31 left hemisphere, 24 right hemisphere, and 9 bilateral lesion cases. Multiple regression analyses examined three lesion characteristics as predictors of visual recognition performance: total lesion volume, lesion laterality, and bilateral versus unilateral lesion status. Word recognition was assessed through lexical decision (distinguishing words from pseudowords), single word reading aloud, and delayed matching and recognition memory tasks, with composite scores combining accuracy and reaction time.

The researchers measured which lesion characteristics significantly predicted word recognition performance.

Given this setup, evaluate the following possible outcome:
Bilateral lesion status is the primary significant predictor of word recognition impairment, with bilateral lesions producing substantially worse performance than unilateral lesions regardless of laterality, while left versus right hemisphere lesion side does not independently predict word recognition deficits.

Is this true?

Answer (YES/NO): NO